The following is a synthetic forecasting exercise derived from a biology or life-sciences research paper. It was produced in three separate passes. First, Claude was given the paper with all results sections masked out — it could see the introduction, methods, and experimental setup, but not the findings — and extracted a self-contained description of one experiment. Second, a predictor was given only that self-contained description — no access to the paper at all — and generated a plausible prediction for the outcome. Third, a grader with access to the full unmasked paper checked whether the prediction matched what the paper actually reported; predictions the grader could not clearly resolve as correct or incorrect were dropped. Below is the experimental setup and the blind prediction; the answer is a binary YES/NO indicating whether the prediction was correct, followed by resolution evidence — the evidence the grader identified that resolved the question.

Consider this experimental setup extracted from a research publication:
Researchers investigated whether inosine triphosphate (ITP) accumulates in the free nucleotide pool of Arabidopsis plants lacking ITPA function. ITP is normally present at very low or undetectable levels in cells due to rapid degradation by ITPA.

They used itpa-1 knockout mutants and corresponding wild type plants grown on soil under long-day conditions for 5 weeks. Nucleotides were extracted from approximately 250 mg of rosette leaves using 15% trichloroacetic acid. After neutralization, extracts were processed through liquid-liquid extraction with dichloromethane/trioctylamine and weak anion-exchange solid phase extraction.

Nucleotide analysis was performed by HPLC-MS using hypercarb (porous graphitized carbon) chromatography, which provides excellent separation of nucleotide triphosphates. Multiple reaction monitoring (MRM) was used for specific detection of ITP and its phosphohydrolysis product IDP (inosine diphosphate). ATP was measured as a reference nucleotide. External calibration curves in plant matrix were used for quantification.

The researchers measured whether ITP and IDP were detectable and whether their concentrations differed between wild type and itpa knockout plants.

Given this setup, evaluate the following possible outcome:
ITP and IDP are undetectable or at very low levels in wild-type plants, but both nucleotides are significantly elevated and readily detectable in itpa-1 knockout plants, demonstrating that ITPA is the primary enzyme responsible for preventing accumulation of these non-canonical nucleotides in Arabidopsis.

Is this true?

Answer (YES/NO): YES